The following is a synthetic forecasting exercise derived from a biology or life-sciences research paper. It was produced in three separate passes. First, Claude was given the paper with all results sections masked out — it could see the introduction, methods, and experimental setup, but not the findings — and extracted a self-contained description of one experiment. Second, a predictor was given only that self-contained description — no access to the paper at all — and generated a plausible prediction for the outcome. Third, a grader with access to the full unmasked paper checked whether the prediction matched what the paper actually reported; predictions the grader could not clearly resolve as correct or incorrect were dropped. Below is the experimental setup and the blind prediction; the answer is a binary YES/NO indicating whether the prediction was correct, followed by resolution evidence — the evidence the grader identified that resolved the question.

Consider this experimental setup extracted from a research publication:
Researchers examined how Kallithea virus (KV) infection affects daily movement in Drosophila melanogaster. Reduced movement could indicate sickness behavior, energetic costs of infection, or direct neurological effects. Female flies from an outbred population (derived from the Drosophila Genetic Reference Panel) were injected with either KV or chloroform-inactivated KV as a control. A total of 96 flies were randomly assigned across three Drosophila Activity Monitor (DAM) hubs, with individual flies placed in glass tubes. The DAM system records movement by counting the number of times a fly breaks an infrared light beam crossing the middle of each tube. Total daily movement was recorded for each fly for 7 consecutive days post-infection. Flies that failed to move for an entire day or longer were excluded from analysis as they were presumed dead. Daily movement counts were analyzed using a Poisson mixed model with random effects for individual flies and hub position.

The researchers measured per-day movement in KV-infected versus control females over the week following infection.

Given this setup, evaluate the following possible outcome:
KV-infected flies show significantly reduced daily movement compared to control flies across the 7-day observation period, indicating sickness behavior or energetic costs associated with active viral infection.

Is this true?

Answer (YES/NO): NO